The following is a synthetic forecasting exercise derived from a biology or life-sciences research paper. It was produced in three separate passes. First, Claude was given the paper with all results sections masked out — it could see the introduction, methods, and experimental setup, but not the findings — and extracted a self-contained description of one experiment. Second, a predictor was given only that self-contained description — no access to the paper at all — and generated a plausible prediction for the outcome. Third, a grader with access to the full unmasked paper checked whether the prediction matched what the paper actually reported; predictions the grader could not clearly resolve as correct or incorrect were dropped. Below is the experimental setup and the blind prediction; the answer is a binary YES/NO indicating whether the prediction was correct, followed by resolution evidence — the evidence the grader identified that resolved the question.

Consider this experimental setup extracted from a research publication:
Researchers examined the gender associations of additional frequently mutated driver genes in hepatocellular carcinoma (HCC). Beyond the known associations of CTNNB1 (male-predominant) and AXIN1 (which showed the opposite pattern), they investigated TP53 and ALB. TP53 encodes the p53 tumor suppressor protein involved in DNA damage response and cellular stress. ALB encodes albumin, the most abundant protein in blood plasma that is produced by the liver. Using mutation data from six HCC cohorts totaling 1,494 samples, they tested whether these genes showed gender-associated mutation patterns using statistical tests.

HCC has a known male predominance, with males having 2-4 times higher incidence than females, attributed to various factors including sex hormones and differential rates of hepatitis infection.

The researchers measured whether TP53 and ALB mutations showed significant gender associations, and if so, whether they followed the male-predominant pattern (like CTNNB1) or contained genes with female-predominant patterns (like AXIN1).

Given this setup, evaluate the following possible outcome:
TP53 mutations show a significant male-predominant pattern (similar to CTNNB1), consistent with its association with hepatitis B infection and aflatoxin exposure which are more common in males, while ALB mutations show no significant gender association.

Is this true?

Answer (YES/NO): NO